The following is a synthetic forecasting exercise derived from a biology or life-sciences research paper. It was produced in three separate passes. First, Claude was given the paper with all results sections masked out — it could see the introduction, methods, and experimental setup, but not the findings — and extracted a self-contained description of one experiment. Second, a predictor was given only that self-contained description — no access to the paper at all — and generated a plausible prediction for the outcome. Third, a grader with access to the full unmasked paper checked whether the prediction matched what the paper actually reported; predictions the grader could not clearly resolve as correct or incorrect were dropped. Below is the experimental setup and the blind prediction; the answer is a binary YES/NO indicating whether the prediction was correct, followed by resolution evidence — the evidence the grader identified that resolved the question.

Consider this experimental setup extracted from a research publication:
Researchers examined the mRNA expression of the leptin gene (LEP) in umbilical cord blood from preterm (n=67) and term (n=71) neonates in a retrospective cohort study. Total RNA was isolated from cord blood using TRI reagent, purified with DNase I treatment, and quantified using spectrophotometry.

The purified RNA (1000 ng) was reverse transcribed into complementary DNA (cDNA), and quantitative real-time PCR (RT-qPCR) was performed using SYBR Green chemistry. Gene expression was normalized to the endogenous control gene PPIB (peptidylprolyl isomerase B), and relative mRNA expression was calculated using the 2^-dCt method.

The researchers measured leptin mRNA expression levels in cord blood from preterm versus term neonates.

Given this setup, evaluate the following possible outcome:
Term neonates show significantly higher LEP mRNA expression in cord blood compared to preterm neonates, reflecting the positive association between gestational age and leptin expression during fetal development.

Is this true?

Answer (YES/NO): NO